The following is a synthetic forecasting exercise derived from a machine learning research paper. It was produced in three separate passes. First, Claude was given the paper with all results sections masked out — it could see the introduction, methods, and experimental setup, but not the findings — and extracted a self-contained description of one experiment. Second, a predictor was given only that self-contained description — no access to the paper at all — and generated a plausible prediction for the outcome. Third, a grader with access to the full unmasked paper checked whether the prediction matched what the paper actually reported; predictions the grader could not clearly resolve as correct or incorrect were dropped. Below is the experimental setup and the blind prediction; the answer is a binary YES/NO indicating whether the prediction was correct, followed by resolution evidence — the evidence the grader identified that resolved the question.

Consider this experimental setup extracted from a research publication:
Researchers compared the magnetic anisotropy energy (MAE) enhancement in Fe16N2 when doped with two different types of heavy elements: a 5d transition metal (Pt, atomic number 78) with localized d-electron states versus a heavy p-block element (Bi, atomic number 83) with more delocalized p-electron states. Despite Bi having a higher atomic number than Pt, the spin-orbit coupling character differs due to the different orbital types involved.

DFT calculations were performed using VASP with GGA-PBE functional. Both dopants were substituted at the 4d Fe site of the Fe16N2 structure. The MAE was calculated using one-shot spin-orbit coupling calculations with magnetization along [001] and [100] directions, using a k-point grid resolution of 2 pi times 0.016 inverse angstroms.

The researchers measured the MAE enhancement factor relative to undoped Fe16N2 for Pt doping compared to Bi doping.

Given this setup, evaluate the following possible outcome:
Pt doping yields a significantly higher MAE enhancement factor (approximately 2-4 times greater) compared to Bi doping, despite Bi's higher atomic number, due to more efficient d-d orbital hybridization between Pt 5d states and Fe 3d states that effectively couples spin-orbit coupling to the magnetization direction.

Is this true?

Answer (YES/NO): YES